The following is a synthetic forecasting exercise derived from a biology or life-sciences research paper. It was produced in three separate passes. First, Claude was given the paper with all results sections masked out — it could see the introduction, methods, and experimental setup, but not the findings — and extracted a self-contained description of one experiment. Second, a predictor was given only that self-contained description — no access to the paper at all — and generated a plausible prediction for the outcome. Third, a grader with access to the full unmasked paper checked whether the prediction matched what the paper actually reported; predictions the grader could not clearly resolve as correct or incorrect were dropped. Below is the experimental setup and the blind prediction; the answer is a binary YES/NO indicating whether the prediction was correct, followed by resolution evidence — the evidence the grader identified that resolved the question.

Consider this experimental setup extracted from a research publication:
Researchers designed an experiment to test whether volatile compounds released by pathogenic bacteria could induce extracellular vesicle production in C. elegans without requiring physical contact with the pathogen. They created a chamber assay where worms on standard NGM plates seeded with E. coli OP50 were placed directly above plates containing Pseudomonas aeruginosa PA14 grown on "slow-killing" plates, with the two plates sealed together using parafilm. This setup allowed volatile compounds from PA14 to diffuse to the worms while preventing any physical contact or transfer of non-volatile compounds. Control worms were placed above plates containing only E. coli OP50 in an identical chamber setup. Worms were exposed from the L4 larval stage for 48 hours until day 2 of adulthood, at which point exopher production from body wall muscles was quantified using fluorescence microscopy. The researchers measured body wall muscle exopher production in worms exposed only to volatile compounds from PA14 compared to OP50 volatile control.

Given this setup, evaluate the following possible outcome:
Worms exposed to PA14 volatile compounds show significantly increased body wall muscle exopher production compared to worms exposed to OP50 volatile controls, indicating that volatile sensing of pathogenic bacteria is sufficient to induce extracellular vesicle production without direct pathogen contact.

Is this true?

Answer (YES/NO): YES